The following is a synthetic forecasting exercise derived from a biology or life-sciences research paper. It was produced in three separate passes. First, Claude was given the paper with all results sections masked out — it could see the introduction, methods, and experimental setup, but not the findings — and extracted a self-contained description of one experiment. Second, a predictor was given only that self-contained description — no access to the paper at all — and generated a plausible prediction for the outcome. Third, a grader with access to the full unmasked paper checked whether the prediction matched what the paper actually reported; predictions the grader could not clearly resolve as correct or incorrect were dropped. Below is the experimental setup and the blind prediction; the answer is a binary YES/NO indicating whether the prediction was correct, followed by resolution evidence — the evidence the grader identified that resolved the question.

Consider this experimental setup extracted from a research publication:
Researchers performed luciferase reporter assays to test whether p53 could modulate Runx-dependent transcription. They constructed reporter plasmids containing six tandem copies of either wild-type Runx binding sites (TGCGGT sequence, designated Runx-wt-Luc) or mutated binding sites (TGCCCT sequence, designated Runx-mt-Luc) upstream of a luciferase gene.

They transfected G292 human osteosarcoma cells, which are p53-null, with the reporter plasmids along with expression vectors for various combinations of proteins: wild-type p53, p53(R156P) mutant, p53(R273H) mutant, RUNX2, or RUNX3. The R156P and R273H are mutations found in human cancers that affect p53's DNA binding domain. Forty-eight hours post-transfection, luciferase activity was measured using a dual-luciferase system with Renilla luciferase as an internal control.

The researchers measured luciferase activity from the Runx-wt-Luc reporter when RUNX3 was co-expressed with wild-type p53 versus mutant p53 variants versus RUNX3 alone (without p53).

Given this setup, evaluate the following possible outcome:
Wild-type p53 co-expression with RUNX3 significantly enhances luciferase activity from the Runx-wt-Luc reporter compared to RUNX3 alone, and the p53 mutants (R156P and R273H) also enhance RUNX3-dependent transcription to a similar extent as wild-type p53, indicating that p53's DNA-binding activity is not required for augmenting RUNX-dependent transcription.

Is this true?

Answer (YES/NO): NO